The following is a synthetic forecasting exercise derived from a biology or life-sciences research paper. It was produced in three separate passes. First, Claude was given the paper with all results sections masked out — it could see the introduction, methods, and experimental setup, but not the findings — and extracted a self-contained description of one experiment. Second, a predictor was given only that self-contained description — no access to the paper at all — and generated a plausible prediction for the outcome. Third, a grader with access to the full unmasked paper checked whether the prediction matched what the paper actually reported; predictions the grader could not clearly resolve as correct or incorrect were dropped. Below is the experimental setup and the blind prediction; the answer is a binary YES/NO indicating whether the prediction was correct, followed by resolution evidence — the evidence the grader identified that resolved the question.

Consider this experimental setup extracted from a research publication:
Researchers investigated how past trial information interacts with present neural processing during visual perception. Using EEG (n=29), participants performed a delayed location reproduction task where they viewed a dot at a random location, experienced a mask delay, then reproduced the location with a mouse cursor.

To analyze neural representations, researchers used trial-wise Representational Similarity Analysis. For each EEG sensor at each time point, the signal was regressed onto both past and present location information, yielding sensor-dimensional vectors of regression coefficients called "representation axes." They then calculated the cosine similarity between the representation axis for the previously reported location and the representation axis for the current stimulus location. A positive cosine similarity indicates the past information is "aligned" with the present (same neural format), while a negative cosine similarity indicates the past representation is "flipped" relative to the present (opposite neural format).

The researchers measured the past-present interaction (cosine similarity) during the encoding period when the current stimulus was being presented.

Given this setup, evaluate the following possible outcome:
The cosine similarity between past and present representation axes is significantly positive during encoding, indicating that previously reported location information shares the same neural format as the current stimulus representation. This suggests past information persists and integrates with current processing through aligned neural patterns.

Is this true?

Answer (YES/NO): NO